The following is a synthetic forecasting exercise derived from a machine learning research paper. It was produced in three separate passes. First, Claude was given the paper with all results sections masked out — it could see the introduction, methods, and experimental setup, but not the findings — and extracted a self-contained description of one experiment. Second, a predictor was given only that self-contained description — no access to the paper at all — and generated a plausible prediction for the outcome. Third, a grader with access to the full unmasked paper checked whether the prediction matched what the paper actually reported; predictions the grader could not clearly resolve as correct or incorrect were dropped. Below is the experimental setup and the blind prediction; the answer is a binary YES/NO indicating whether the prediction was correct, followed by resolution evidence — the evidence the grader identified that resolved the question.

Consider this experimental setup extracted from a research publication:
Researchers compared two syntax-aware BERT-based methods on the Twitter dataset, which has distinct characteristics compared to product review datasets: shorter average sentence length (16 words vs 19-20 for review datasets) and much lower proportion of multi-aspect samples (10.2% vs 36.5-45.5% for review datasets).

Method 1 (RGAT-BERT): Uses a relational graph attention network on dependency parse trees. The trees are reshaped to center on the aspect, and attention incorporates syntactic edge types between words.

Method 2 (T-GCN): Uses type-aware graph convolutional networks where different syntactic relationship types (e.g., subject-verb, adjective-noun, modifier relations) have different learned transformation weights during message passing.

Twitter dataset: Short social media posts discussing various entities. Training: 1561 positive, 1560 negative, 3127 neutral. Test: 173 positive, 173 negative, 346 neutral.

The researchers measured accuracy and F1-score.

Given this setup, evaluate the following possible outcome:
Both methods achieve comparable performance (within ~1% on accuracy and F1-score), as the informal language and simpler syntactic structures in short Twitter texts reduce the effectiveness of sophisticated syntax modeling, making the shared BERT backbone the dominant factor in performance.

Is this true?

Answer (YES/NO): YES